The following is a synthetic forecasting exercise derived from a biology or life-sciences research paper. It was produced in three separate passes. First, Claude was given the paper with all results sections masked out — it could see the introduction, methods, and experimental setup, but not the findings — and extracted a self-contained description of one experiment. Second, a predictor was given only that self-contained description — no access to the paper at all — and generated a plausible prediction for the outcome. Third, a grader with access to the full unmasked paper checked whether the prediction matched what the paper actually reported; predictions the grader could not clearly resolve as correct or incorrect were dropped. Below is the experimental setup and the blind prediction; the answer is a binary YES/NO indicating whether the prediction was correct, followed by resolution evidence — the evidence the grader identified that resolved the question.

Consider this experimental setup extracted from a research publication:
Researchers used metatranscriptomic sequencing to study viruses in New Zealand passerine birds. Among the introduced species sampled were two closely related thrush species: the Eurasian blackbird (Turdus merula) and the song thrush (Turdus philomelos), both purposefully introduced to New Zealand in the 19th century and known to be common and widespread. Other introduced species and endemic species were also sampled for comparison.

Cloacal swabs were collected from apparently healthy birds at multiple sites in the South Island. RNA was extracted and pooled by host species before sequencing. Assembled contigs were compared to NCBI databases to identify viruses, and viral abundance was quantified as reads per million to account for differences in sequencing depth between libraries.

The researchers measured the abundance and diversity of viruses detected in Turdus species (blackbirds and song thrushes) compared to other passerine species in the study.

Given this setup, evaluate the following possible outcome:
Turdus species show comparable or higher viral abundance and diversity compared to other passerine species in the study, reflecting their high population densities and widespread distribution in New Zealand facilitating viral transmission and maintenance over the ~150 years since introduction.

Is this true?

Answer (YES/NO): YES